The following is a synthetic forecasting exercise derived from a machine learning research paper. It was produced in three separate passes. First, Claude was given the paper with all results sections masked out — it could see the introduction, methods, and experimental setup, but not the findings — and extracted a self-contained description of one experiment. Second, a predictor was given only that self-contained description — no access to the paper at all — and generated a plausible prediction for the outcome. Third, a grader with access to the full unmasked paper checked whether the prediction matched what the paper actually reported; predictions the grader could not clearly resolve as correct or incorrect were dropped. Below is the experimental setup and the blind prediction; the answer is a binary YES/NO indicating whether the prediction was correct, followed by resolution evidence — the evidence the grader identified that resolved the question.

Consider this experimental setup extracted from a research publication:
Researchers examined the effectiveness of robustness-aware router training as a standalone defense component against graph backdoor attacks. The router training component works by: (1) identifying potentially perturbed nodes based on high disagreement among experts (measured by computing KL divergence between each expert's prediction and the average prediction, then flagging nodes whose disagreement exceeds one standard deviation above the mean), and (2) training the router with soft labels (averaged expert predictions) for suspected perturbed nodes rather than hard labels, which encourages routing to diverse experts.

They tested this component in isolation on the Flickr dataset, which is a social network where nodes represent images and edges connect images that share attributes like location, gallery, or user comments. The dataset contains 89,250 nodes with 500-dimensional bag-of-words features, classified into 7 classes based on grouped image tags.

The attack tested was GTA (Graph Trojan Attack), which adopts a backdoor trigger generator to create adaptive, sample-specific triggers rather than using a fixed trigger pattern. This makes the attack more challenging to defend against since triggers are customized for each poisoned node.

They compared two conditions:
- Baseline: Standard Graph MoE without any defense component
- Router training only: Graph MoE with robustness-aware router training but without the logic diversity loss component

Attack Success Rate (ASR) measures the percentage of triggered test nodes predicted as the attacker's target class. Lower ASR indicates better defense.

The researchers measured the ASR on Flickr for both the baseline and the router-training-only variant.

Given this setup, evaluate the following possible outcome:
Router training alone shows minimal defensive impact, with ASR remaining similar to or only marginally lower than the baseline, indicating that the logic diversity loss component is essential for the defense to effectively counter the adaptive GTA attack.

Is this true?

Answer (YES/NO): YES